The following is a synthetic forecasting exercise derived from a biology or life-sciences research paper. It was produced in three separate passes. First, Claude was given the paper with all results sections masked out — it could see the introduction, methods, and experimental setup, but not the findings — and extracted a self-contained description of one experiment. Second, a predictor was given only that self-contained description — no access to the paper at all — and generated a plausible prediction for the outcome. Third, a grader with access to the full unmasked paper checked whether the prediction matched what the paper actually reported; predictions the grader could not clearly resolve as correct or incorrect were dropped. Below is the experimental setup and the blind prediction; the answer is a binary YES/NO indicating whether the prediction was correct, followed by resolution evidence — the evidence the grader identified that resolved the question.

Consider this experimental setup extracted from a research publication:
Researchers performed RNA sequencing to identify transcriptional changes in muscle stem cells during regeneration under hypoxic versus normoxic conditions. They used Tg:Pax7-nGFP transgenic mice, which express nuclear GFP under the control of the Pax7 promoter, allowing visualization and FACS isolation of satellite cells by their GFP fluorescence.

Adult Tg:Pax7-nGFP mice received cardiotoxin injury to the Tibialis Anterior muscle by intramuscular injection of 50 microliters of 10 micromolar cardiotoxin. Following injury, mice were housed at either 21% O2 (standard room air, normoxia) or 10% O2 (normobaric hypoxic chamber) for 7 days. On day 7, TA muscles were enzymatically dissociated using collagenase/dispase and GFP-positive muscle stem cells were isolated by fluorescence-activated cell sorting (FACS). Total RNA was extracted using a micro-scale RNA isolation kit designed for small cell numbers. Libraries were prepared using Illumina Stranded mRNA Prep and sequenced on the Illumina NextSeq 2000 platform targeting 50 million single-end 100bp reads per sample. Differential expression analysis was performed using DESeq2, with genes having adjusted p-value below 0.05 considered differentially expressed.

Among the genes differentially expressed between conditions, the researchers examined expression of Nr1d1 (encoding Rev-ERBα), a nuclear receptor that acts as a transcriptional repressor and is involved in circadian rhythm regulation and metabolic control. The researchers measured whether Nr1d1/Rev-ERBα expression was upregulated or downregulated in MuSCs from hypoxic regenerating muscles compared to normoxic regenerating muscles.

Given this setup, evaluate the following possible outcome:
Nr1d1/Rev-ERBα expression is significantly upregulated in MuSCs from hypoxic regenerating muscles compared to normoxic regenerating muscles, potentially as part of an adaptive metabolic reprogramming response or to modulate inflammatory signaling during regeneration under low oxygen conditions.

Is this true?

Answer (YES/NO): YES